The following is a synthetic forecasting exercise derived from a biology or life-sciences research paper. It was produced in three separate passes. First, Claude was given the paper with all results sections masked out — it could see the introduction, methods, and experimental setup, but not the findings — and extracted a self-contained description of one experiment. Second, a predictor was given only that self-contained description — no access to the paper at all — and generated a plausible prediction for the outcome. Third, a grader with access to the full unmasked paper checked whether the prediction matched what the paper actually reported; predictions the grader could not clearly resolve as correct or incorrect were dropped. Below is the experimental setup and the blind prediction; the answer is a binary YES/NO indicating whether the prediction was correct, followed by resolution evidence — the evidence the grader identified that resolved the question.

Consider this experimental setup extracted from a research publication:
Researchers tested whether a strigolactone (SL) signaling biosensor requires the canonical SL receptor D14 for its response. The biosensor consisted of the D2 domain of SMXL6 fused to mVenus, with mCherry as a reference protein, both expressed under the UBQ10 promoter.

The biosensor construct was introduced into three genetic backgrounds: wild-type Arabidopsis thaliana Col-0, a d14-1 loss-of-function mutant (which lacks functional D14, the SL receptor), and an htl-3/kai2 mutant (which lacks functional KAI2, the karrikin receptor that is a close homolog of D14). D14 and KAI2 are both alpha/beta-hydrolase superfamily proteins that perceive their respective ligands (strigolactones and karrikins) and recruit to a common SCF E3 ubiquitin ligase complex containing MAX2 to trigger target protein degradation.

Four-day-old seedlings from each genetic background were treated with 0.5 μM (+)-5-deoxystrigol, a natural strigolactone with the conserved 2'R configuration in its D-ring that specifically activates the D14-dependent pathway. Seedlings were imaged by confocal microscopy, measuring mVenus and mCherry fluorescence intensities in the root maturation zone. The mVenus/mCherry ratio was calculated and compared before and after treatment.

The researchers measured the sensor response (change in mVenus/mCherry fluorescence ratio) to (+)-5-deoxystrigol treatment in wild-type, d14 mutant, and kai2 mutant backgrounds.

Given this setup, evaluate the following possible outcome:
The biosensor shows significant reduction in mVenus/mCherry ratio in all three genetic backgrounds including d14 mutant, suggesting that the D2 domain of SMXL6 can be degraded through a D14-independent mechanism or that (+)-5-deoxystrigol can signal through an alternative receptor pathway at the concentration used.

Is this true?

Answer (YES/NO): NO